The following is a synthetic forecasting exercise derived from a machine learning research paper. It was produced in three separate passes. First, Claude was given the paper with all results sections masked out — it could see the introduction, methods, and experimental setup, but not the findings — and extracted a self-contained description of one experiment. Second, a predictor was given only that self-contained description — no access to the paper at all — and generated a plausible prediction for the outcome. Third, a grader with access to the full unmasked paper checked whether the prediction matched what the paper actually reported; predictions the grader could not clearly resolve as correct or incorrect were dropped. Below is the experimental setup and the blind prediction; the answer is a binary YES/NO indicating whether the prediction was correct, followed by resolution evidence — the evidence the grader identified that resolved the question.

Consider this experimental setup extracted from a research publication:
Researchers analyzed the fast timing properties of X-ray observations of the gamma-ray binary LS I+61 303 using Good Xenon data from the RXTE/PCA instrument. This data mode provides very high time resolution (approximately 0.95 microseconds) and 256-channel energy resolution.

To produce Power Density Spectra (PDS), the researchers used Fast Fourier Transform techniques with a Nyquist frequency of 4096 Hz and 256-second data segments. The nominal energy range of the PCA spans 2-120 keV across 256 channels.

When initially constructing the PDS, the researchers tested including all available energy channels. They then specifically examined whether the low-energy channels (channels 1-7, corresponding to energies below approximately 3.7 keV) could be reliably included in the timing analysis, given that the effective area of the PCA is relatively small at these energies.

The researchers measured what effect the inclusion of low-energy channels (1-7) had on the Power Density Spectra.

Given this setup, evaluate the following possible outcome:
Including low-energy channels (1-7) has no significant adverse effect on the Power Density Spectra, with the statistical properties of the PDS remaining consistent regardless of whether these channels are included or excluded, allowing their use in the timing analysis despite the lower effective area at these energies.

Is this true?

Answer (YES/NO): NO